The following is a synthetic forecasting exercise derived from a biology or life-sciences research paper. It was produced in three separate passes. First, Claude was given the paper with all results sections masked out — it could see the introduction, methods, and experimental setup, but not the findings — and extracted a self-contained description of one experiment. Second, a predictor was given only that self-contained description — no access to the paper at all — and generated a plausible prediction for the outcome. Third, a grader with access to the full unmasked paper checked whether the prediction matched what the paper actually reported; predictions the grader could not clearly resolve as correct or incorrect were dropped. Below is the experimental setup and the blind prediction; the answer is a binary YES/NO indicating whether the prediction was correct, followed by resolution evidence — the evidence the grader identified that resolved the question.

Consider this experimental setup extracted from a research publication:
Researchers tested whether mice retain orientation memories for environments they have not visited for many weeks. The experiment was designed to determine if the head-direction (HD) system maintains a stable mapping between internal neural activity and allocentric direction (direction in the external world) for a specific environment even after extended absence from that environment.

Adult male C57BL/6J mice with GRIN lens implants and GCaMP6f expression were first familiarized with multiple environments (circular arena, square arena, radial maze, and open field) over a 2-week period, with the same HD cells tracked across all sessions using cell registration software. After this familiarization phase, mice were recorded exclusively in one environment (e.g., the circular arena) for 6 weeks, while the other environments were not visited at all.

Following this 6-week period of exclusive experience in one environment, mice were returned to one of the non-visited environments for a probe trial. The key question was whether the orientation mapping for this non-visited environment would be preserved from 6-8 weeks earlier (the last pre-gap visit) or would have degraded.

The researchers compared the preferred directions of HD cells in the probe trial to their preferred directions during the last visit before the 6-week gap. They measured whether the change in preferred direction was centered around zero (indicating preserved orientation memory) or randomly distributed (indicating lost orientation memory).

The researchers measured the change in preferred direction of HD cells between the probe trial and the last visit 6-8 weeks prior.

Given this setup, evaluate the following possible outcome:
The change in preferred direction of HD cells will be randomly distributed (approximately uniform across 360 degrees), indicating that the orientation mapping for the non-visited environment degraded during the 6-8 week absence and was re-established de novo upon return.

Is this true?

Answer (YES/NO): NO